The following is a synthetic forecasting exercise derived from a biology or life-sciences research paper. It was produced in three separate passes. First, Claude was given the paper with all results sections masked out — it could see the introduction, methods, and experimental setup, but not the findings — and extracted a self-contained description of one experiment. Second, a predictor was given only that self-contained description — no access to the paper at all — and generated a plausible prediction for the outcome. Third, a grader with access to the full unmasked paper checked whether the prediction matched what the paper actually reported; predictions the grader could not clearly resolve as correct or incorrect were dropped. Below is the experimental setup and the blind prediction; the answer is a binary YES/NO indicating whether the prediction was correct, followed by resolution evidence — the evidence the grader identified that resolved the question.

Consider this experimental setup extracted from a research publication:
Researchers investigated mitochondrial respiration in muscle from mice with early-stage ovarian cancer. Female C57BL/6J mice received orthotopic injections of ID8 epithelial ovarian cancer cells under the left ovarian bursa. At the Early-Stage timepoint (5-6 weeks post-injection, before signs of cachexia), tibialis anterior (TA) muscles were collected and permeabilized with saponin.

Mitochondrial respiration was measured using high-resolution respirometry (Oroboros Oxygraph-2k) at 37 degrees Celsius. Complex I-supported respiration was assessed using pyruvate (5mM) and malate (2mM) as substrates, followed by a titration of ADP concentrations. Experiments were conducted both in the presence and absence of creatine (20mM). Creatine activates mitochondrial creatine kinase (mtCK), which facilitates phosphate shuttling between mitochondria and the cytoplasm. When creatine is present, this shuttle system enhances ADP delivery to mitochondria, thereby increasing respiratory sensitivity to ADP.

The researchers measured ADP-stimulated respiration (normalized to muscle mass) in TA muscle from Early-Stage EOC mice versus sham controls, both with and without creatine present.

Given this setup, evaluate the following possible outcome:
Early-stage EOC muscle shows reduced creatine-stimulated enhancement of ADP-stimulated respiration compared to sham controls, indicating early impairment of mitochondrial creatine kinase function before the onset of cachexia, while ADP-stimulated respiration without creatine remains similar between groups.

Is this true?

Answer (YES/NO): NO